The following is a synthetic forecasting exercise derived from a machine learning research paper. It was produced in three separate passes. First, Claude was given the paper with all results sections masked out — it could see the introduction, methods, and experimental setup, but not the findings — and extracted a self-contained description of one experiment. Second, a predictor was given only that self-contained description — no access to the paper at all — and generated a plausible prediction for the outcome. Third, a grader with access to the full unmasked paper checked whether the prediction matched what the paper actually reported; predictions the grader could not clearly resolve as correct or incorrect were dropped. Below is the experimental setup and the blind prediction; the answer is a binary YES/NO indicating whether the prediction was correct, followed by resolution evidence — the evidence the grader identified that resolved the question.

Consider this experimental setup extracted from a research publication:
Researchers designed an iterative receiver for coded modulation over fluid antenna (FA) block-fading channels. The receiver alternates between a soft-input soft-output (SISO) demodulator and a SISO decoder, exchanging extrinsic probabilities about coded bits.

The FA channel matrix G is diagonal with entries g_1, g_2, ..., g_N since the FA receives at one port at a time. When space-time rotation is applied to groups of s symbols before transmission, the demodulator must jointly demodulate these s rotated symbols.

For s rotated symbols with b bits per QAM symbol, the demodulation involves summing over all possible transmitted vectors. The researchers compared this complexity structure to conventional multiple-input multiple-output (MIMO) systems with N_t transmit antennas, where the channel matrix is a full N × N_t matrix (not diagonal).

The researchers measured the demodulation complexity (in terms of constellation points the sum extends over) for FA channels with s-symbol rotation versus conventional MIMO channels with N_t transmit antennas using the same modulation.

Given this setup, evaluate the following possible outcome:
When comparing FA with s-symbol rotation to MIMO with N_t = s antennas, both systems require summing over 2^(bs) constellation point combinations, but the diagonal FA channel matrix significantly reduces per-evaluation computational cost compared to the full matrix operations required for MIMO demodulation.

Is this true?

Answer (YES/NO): NO